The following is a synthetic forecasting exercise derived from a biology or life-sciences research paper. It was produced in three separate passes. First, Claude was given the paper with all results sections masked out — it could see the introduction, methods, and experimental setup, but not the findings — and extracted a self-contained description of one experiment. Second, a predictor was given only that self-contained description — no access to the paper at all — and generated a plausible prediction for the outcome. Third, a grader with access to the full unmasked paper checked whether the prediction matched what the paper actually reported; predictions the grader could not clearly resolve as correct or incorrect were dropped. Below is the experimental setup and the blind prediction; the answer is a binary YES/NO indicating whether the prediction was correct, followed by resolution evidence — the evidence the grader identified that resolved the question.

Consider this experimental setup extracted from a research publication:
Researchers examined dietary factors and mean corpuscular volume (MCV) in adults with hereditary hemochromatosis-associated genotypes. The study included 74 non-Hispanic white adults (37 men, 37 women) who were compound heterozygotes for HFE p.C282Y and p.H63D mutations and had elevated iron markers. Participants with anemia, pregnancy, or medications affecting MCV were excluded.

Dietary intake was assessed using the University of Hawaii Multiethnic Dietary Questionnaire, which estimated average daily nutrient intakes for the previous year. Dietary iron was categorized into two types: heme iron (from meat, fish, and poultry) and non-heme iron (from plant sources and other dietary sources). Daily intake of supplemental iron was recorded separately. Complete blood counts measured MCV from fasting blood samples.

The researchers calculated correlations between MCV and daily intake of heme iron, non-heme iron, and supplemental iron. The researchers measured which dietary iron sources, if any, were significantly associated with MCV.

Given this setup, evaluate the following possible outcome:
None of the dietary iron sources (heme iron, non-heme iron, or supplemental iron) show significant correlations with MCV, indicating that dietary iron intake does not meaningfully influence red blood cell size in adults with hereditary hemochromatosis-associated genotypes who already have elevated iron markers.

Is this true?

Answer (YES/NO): NO